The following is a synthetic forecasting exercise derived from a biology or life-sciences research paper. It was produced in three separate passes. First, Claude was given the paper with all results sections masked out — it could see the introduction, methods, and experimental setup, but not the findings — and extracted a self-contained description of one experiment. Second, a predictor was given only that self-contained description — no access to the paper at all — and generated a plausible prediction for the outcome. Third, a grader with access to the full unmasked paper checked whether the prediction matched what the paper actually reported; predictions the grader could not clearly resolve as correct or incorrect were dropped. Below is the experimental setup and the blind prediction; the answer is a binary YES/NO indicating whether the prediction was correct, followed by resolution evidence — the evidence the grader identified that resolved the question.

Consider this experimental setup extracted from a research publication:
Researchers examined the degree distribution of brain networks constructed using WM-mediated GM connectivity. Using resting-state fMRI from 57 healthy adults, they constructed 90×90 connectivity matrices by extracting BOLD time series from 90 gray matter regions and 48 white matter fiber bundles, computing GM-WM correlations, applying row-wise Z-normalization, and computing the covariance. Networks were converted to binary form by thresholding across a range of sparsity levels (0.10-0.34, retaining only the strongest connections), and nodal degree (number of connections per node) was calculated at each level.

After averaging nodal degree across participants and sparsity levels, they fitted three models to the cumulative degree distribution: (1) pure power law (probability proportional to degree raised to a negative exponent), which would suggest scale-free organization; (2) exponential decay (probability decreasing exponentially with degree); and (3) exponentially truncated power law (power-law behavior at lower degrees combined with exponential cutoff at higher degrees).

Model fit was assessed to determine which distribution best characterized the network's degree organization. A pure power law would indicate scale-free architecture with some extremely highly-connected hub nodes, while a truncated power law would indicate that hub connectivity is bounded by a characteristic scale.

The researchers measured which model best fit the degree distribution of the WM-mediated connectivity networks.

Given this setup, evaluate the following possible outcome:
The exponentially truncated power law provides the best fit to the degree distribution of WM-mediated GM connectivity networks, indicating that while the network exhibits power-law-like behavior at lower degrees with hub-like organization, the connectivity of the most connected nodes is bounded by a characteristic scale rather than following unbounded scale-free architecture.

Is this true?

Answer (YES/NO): YES